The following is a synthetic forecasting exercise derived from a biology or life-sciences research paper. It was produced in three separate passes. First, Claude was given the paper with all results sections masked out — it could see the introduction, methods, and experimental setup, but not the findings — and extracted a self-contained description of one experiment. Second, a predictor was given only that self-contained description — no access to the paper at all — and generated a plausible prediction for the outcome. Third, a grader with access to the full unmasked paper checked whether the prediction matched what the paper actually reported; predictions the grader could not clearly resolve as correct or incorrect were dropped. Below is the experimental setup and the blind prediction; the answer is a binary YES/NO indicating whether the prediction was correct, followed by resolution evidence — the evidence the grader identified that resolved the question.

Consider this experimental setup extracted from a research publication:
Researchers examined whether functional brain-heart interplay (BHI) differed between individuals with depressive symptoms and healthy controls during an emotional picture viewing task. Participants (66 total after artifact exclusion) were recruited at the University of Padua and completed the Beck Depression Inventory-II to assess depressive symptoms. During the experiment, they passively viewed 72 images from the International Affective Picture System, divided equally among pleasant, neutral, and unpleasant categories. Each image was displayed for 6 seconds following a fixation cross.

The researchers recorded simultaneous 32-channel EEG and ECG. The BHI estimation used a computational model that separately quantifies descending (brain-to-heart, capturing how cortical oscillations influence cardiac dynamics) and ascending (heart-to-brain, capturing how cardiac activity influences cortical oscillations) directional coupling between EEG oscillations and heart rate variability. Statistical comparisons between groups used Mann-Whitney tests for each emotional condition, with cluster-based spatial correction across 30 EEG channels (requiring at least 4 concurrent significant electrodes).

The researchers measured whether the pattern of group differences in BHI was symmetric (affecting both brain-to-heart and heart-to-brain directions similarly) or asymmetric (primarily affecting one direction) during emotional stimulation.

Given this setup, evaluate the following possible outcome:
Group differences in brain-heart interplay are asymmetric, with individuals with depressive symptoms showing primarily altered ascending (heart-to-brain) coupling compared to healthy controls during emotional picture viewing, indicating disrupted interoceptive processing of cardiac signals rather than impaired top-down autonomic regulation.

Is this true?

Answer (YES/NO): NO